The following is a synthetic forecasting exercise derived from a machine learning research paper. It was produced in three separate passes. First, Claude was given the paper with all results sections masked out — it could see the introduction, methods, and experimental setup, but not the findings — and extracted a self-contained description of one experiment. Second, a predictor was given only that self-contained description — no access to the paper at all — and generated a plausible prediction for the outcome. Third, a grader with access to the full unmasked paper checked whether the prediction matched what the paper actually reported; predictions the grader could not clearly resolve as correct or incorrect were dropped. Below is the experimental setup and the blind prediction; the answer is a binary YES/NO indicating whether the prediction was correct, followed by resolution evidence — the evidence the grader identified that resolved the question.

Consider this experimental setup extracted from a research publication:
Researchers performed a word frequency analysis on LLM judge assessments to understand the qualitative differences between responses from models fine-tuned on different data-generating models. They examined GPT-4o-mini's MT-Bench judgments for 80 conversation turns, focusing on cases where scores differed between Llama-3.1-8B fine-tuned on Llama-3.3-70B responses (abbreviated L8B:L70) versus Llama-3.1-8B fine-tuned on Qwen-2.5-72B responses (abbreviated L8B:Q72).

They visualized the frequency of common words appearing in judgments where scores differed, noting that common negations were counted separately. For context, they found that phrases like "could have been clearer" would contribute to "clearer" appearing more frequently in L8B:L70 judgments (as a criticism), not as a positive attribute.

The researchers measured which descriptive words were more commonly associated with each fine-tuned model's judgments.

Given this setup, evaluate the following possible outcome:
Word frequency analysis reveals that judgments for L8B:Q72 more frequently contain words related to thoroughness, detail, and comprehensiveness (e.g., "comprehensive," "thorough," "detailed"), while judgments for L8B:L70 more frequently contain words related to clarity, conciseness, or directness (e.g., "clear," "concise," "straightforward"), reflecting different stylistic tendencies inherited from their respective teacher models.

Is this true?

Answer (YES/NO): NO